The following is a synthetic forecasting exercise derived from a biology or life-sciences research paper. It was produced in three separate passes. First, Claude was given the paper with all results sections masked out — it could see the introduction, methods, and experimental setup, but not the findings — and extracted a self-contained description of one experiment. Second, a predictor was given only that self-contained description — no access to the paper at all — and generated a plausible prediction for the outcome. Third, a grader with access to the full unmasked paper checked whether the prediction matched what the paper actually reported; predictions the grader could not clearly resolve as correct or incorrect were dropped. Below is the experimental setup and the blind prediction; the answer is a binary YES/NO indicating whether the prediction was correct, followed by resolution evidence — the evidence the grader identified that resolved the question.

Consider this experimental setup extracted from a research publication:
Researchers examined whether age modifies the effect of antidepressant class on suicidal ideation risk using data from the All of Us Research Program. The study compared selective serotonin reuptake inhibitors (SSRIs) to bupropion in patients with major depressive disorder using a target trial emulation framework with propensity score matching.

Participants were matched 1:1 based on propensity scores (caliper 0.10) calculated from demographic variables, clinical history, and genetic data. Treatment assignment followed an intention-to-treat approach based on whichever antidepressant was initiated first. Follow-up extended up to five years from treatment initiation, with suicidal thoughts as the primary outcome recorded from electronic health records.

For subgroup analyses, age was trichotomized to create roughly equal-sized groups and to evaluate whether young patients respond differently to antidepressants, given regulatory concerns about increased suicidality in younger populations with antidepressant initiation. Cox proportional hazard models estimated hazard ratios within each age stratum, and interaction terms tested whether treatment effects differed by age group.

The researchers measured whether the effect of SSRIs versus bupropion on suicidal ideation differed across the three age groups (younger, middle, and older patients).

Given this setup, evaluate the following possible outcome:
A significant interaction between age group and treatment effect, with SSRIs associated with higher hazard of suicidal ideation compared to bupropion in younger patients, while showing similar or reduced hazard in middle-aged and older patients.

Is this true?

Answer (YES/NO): NO